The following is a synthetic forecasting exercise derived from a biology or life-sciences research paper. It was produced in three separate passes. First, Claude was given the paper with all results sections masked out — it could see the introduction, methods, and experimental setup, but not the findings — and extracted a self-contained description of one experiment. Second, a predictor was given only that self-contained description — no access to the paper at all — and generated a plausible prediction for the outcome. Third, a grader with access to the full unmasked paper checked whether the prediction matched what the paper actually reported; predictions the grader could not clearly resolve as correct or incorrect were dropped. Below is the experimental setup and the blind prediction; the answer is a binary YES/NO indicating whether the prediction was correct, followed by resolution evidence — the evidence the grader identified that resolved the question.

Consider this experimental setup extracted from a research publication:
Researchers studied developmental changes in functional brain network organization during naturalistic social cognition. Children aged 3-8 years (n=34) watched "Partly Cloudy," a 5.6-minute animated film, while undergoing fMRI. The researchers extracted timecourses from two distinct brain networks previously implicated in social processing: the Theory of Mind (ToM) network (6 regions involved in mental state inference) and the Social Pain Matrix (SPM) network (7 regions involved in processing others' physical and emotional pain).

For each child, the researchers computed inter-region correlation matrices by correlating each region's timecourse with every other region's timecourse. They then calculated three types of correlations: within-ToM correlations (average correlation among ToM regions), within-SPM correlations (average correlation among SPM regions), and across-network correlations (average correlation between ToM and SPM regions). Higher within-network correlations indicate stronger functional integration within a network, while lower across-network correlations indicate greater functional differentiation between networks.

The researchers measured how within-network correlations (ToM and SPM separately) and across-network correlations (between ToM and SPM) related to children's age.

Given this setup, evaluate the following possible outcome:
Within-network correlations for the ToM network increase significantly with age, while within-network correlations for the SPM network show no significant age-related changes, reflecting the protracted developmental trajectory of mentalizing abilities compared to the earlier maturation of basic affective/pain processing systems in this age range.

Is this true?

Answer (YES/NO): NO